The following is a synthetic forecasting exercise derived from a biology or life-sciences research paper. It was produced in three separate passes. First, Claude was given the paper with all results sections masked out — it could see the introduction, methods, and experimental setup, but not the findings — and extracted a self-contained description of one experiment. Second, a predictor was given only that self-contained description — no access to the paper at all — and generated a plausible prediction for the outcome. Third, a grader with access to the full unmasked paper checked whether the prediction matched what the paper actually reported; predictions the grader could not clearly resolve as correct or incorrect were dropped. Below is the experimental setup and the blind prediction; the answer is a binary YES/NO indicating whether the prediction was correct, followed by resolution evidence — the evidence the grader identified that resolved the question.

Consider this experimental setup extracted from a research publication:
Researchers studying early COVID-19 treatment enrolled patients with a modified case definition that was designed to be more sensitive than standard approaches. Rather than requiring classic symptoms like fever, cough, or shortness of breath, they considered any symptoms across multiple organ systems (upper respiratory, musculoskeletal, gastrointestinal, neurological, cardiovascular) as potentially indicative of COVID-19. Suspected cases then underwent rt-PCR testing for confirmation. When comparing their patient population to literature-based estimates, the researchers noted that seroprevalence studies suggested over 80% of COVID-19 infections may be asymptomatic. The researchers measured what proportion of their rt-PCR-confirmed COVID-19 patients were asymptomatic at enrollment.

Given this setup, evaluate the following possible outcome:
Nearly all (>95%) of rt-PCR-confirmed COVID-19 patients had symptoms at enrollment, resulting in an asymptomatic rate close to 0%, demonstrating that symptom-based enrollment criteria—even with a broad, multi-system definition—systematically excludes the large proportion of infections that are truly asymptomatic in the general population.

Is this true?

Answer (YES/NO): NO